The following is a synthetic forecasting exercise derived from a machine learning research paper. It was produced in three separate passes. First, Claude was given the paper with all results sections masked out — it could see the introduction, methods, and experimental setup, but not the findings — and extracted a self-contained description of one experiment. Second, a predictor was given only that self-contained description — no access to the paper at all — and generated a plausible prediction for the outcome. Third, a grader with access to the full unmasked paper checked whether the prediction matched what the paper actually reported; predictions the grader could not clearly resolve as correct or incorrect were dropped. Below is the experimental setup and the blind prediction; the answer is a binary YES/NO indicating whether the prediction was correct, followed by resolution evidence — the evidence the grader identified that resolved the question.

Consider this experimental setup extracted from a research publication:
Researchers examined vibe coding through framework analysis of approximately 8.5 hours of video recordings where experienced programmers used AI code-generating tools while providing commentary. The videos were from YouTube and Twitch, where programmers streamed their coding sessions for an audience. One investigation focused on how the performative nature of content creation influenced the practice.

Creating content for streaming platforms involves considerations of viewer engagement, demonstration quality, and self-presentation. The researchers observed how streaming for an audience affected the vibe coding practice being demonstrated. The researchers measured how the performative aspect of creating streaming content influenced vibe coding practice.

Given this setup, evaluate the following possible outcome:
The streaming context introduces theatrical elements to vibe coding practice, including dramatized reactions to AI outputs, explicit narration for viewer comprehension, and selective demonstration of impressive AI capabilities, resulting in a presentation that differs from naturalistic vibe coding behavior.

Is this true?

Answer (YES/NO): YES